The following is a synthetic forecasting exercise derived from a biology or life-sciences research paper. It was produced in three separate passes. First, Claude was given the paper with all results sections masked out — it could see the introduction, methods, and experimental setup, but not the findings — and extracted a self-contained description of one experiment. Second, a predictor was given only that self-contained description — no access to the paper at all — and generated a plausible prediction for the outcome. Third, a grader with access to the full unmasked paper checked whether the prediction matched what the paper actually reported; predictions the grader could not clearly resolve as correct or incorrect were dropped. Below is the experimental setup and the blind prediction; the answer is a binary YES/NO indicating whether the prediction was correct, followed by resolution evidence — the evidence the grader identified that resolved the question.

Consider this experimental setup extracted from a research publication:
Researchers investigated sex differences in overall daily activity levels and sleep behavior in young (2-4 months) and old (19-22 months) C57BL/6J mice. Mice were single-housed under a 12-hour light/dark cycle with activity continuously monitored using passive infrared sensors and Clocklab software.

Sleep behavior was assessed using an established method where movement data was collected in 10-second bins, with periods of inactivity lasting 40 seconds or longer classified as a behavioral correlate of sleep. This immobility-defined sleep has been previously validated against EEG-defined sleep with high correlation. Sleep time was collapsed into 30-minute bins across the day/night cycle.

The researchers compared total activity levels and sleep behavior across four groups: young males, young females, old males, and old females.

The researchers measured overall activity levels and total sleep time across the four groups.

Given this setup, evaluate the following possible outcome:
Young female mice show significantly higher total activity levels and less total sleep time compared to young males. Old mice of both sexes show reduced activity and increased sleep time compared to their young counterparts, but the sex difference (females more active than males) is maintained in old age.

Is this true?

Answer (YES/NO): NO